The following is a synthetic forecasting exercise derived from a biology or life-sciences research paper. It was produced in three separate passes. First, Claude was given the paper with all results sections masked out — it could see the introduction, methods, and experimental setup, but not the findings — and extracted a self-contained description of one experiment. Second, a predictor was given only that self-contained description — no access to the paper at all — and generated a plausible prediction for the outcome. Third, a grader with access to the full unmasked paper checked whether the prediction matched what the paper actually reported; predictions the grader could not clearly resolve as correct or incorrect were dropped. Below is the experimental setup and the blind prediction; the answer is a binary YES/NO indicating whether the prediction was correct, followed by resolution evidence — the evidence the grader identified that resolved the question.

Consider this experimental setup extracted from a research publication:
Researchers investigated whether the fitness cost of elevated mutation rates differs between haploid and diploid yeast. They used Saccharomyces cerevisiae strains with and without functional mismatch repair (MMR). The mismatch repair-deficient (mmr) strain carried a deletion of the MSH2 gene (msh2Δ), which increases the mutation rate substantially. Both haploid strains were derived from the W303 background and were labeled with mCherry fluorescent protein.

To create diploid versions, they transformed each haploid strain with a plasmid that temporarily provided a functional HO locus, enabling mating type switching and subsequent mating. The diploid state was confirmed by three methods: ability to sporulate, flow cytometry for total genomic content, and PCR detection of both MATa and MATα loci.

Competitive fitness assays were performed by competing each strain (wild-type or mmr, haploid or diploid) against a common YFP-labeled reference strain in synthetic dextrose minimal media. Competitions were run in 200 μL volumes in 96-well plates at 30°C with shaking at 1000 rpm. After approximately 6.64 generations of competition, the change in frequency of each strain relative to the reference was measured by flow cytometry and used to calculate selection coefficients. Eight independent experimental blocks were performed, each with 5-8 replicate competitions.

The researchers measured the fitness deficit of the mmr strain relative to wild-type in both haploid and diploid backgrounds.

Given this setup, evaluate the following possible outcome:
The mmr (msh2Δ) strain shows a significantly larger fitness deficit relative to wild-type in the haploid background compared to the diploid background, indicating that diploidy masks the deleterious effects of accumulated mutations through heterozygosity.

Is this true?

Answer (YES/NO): YES